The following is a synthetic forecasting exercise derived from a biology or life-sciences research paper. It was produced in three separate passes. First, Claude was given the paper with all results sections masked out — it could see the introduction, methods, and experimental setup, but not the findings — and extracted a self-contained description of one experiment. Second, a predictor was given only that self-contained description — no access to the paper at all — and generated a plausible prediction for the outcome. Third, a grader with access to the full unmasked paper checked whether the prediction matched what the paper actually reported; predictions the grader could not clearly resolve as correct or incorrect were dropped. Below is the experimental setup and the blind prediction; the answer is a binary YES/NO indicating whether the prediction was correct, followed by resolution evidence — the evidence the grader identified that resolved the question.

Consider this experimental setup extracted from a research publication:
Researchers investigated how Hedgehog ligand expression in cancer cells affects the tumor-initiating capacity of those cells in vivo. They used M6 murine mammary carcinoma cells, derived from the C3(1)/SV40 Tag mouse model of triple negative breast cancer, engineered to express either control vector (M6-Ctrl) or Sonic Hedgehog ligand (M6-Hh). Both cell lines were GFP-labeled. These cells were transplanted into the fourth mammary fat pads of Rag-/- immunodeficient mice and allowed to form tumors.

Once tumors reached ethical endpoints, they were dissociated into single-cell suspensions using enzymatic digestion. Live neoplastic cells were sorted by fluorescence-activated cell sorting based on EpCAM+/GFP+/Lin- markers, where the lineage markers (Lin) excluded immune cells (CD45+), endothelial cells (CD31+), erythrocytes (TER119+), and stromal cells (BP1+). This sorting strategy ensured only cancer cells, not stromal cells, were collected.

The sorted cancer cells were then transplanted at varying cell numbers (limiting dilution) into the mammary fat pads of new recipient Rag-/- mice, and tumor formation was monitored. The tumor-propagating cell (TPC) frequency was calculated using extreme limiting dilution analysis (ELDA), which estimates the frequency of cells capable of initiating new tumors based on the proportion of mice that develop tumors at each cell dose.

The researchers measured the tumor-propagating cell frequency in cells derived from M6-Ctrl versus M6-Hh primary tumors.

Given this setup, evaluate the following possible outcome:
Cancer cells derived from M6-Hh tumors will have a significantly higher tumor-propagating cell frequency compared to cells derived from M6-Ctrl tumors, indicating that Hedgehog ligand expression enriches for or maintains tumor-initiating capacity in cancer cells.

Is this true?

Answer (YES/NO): YES